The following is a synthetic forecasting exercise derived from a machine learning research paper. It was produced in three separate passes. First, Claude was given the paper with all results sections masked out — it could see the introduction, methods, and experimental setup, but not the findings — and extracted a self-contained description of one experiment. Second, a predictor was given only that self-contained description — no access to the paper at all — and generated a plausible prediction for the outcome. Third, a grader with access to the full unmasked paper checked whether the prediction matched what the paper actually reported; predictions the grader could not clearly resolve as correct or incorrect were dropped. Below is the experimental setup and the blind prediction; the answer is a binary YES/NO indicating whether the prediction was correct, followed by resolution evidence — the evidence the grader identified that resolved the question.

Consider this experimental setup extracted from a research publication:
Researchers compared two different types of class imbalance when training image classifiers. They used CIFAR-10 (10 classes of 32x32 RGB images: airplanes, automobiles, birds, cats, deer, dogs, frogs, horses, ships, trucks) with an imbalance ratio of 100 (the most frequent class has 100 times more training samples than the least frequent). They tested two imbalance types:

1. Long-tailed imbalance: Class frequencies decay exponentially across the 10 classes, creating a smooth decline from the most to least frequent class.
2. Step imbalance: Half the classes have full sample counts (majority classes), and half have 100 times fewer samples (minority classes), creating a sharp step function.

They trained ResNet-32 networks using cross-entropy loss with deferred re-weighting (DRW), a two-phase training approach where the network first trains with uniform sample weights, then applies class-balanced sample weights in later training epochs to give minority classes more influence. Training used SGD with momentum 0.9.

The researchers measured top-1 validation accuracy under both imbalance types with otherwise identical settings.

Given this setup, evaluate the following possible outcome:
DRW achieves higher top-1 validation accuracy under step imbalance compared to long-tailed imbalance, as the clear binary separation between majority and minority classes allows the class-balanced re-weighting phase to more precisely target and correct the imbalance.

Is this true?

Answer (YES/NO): NO